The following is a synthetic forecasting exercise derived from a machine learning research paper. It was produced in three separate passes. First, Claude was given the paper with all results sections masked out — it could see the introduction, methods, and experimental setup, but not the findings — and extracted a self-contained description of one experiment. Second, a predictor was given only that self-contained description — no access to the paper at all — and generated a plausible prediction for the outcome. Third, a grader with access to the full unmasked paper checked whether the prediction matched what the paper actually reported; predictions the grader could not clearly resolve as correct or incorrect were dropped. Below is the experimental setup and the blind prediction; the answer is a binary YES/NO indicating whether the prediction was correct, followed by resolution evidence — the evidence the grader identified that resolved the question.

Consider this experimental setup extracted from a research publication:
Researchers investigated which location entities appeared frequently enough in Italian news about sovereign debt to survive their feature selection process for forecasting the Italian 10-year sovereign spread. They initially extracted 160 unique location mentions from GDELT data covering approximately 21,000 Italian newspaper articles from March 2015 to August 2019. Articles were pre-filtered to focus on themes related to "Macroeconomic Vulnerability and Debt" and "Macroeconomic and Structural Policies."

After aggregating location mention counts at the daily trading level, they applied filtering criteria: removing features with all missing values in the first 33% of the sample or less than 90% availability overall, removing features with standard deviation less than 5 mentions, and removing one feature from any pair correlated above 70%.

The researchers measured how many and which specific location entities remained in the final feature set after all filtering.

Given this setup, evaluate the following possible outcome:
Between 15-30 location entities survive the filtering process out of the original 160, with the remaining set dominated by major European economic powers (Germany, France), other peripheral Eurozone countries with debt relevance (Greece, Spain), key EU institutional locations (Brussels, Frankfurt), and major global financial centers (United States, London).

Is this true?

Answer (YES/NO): NO